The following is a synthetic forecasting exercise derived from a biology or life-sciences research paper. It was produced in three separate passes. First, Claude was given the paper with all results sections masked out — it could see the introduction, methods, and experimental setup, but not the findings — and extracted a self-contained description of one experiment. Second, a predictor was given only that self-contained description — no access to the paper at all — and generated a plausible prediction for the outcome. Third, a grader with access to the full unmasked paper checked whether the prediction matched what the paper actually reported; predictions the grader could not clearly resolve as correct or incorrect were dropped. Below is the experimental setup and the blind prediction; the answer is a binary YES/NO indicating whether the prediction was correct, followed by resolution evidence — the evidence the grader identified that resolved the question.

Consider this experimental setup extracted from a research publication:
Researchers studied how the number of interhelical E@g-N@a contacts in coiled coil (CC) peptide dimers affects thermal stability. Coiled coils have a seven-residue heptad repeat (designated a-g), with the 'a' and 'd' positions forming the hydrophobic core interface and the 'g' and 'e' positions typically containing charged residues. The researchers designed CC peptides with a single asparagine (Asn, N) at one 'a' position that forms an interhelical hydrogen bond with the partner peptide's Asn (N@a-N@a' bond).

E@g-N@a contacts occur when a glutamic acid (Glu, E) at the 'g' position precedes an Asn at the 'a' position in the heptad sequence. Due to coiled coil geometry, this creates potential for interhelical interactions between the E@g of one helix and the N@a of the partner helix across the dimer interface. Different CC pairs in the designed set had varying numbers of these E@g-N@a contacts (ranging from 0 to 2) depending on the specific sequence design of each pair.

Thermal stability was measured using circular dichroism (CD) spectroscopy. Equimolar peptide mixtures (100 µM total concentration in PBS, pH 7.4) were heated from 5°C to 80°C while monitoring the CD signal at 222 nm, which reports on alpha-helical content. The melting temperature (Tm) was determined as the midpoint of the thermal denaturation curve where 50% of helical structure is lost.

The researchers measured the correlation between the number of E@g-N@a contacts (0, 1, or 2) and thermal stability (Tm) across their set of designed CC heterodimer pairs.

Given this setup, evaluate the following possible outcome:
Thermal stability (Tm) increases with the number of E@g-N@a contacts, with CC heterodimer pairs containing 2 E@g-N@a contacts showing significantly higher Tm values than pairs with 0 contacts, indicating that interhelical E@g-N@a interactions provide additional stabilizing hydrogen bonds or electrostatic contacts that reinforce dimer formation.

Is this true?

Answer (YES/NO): YES